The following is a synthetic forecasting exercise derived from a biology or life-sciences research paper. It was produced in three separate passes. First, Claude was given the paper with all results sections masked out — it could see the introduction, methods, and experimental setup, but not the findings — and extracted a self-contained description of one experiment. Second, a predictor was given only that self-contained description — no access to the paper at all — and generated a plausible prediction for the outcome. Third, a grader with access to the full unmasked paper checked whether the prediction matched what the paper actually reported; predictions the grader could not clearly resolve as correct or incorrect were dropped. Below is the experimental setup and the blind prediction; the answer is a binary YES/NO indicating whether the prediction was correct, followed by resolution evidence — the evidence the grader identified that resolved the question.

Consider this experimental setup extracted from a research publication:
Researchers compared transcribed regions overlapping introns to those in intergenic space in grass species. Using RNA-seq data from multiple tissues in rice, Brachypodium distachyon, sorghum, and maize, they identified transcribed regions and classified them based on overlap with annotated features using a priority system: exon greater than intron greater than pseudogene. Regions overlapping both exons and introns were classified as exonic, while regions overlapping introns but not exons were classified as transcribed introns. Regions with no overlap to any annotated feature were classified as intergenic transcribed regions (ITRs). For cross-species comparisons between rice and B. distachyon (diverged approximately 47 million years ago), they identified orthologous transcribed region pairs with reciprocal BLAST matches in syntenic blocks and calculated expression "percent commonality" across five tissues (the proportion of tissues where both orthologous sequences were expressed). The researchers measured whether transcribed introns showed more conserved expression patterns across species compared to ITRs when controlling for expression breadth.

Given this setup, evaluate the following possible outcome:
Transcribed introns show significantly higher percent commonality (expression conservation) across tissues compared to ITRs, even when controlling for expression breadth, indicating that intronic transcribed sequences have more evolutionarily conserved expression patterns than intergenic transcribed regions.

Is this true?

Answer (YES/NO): NO